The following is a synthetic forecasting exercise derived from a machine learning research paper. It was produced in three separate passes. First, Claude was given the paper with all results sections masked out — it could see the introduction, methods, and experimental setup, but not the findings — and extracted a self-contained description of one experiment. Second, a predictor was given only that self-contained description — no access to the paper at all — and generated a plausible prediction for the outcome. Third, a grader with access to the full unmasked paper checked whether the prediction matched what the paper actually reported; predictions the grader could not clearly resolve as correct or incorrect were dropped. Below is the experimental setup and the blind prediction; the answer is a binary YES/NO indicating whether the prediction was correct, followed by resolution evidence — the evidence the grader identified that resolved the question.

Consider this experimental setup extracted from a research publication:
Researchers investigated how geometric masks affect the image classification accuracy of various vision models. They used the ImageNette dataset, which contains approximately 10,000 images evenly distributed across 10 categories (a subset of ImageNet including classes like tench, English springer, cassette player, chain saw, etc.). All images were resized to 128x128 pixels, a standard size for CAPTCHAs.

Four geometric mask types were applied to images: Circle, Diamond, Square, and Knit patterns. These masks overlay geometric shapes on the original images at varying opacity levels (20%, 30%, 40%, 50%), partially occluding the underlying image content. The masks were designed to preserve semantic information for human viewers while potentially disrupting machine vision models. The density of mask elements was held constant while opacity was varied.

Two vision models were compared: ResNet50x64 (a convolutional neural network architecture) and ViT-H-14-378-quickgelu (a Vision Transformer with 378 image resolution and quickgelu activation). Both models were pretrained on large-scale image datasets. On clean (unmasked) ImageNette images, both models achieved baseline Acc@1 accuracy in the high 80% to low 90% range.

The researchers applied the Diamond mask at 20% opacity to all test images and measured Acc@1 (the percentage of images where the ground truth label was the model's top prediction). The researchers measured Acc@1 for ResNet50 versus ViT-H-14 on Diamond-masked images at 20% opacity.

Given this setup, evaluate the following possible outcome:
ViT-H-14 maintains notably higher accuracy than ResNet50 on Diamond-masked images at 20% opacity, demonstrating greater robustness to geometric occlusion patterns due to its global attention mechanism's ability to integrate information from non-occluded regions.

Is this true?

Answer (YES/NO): YES